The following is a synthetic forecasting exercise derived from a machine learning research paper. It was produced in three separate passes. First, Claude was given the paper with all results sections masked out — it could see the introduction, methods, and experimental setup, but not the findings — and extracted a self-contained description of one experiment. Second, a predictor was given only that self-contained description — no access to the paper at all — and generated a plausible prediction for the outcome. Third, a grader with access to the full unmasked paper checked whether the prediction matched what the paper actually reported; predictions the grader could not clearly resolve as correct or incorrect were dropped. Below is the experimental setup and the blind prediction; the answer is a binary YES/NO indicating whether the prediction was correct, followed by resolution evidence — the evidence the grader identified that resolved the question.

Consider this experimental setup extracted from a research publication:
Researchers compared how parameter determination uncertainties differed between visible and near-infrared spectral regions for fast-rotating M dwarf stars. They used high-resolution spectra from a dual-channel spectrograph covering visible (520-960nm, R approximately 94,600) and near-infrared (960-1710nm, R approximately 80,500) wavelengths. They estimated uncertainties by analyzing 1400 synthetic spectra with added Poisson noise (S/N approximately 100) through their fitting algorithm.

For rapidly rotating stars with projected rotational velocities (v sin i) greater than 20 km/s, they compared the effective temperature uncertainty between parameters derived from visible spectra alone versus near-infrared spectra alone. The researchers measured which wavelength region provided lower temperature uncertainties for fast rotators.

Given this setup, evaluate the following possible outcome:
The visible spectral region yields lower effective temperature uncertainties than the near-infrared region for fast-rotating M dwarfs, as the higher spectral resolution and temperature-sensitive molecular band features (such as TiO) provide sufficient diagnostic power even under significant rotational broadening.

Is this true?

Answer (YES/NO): YES